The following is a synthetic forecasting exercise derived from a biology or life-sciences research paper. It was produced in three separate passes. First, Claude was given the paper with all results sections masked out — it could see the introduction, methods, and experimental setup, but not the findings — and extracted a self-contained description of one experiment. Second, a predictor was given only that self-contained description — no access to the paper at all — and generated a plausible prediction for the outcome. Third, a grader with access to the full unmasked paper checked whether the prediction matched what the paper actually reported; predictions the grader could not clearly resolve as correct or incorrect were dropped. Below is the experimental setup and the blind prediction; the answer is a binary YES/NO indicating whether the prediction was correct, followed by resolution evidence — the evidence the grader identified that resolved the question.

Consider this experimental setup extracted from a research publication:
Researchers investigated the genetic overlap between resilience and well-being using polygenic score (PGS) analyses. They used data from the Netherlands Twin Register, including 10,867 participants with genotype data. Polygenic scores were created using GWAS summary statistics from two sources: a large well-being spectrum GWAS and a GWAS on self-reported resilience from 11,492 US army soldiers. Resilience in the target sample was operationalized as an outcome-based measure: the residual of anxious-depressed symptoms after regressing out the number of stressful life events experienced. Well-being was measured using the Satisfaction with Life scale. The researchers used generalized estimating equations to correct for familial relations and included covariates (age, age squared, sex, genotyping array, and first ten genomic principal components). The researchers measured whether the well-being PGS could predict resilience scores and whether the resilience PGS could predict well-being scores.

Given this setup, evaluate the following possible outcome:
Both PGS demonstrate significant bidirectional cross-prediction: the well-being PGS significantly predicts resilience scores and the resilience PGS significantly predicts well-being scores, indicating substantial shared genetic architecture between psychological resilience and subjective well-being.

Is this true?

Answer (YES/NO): NO